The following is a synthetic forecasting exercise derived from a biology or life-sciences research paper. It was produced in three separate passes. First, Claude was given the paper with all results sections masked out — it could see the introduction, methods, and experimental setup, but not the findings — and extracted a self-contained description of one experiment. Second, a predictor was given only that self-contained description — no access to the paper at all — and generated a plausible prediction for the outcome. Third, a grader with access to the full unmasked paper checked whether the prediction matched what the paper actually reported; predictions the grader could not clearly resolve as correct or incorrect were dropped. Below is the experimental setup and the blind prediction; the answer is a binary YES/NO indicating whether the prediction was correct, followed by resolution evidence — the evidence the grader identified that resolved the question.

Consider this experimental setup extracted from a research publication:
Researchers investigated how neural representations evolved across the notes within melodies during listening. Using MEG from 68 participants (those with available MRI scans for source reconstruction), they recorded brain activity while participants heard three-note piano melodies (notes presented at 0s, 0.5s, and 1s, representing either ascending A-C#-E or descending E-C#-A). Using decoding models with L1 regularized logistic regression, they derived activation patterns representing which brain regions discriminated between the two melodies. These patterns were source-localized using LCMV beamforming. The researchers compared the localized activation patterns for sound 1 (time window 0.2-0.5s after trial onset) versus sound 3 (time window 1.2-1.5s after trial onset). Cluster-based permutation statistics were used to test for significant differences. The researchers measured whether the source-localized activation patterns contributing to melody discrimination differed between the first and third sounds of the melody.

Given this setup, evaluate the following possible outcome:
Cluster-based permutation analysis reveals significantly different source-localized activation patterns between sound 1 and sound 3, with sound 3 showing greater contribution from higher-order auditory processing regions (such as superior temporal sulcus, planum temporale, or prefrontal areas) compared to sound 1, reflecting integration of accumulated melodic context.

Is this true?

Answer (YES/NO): NO